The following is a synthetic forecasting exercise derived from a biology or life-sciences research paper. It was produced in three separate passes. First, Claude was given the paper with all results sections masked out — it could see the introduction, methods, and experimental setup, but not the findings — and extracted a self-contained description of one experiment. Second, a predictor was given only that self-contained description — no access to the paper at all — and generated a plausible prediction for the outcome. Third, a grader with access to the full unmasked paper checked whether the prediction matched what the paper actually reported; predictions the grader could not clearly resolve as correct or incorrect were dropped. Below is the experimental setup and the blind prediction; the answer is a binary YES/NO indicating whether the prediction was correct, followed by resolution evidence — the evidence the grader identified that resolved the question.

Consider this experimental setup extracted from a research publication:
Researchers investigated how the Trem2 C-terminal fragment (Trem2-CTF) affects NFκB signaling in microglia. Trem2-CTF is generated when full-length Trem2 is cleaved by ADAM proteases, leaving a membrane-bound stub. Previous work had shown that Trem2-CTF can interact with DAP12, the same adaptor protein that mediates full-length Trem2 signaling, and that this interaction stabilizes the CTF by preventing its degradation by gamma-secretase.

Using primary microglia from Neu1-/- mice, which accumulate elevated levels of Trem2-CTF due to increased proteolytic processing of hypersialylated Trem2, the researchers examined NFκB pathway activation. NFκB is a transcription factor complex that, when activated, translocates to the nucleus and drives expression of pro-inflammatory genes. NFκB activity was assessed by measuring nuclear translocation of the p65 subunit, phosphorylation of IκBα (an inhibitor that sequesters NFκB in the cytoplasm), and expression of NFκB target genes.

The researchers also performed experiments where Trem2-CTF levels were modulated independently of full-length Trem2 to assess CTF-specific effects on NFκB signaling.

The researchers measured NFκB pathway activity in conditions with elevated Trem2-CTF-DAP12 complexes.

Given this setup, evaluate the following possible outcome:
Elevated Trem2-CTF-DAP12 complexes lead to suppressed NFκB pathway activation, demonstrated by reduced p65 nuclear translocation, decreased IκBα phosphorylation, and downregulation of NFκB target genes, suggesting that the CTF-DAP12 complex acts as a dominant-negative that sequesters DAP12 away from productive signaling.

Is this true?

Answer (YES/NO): YES